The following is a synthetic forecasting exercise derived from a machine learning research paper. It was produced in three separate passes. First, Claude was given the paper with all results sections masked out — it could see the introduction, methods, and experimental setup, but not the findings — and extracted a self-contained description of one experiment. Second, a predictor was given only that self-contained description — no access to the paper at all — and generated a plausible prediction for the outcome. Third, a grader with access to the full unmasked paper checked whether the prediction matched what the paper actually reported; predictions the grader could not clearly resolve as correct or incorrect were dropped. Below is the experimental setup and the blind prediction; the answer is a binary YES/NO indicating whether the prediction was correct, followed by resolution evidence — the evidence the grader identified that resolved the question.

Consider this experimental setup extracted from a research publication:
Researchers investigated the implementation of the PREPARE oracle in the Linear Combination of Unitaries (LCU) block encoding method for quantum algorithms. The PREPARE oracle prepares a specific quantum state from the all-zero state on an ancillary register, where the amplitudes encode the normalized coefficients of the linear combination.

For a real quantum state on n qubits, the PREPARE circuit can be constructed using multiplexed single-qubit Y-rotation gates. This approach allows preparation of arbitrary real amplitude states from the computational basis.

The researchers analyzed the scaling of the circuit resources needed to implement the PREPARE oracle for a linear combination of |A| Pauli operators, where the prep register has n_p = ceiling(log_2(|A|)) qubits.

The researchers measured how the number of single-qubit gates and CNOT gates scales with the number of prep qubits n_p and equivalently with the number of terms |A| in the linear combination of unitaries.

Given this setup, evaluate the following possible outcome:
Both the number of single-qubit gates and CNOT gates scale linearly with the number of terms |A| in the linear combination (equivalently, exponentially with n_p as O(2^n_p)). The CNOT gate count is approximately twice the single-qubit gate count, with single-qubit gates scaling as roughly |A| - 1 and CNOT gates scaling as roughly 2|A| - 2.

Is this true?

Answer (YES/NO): NO